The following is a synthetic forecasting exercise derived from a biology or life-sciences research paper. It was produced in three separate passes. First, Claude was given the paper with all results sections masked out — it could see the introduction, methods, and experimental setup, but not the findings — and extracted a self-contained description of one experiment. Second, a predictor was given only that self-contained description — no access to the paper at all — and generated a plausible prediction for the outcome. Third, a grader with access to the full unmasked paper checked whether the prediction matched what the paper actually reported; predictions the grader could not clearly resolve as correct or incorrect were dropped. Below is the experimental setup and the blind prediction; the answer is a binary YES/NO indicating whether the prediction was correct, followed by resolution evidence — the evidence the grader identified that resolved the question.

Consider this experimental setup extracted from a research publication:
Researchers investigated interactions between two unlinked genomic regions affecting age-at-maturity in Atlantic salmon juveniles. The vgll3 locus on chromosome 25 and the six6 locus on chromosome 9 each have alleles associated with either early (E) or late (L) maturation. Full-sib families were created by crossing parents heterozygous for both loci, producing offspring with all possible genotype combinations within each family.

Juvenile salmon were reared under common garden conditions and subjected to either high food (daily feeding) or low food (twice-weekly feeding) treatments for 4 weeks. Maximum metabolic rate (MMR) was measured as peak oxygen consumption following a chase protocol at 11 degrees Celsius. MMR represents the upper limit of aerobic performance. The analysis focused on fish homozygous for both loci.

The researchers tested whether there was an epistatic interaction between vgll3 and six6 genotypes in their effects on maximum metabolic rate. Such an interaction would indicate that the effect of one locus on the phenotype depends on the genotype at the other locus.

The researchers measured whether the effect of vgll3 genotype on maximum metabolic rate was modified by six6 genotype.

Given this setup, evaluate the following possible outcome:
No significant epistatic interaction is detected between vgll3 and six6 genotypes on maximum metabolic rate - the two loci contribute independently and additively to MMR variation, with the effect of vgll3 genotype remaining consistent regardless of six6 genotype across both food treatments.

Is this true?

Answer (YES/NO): NO